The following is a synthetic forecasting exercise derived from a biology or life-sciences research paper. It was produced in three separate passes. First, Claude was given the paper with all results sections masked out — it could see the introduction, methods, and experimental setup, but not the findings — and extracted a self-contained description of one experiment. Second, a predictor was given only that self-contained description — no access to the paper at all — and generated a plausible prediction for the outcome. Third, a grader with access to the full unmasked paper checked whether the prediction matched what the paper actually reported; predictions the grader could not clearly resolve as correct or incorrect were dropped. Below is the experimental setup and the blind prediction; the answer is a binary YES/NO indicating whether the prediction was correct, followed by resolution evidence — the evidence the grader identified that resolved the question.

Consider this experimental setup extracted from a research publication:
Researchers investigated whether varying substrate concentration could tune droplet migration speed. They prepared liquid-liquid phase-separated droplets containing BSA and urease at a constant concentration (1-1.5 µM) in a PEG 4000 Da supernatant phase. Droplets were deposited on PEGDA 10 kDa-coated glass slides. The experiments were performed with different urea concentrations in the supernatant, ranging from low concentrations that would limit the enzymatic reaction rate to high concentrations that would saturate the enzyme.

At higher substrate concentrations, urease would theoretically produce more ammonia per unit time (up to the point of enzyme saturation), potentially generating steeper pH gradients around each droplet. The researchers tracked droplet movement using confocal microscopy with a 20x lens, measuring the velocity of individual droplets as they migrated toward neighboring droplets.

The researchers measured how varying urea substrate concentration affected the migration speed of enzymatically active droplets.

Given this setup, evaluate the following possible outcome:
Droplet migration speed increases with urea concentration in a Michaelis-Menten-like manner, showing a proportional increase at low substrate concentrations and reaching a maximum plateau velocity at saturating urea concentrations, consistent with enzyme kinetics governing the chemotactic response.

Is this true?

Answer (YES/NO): NO